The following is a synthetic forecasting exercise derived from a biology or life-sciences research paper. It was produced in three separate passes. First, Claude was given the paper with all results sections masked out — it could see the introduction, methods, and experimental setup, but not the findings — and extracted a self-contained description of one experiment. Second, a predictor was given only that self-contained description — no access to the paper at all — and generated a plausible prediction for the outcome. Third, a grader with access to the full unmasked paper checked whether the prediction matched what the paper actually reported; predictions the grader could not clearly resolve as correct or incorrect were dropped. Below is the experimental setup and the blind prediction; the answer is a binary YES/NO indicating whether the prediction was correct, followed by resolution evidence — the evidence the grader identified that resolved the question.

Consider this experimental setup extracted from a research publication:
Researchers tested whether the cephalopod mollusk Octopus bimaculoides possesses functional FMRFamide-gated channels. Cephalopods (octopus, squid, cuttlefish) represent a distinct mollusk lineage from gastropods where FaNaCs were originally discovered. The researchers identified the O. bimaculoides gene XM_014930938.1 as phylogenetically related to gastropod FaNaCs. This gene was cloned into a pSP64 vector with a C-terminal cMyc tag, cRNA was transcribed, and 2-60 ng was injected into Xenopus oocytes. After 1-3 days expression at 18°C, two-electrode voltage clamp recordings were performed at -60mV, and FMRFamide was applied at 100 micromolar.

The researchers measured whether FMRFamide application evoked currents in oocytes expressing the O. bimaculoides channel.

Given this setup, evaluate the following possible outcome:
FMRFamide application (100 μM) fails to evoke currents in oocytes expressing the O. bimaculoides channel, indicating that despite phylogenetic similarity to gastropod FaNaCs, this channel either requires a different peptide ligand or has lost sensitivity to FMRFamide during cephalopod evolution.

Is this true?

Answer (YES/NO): NO